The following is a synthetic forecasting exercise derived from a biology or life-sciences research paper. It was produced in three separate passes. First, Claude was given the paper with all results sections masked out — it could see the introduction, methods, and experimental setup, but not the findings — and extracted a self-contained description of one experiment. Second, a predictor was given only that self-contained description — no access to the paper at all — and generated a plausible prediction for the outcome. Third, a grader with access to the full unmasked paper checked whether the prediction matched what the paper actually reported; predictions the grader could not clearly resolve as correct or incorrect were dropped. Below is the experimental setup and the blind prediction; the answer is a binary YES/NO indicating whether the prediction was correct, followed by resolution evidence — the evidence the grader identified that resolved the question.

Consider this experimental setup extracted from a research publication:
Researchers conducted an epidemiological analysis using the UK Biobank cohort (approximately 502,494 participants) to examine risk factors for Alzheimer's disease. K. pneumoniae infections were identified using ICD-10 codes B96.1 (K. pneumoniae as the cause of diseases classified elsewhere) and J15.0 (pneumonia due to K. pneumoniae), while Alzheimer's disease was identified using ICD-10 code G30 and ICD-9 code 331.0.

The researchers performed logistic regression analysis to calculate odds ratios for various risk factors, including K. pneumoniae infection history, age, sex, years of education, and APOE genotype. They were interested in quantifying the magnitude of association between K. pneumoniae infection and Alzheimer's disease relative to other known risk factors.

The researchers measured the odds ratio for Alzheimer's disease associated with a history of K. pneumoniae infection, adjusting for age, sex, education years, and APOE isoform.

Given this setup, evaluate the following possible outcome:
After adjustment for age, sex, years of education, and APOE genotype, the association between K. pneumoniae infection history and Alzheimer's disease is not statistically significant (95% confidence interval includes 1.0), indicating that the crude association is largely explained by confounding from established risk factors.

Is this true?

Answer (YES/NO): NO